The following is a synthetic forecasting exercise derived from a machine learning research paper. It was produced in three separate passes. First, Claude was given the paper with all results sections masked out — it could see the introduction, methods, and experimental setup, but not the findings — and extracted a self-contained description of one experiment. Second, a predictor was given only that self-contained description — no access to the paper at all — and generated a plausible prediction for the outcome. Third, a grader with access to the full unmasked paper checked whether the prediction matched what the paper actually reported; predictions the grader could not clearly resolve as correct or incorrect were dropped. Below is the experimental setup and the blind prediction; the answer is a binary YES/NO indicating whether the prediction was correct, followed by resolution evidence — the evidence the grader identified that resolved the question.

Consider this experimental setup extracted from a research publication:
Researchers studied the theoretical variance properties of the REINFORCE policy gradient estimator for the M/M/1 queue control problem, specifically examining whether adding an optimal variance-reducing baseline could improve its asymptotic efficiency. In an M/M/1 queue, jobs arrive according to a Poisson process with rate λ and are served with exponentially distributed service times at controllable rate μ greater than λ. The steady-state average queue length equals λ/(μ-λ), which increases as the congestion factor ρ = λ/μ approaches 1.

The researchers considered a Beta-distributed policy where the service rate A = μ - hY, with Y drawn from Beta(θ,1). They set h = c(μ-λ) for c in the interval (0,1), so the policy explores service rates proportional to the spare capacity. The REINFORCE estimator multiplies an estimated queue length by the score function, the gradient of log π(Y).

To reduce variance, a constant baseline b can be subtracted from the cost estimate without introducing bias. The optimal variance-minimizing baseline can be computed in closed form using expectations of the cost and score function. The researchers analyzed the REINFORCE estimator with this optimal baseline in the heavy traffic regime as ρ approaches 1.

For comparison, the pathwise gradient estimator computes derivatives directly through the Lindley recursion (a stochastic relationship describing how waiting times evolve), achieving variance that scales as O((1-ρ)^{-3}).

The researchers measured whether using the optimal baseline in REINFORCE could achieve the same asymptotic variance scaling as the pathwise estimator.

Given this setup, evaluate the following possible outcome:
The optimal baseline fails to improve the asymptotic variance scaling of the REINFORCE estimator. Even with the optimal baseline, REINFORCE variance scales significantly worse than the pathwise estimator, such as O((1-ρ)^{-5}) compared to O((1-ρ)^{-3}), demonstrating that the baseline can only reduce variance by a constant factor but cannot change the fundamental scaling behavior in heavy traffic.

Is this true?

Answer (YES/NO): NO